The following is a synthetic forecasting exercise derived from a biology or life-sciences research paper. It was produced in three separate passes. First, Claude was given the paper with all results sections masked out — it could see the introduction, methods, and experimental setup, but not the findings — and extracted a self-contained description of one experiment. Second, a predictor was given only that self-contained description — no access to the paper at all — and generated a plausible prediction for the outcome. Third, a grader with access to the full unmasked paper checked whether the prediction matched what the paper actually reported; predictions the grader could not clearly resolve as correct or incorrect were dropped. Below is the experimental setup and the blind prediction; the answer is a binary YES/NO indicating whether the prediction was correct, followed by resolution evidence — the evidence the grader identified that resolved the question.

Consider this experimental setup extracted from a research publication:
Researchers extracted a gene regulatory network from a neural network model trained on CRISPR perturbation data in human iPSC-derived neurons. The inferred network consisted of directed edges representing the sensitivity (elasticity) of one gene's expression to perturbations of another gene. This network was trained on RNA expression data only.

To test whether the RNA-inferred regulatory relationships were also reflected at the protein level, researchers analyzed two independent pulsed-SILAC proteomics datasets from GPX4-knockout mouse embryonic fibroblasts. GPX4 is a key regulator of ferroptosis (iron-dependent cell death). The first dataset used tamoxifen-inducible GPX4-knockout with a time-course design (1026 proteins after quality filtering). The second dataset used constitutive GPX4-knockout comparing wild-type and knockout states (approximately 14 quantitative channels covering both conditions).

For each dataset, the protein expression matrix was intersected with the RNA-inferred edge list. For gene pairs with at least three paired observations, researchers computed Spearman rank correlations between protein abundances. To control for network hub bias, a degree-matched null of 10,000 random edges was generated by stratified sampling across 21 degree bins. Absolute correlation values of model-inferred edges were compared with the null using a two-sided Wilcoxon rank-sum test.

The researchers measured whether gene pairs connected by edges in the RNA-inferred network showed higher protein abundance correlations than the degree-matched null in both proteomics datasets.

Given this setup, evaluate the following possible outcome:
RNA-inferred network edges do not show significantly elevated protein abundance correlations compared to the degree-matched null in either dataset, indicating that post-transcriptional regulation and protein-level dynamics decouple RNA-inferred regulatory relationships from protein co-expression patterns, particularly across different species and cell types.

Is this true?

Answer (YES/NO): NO